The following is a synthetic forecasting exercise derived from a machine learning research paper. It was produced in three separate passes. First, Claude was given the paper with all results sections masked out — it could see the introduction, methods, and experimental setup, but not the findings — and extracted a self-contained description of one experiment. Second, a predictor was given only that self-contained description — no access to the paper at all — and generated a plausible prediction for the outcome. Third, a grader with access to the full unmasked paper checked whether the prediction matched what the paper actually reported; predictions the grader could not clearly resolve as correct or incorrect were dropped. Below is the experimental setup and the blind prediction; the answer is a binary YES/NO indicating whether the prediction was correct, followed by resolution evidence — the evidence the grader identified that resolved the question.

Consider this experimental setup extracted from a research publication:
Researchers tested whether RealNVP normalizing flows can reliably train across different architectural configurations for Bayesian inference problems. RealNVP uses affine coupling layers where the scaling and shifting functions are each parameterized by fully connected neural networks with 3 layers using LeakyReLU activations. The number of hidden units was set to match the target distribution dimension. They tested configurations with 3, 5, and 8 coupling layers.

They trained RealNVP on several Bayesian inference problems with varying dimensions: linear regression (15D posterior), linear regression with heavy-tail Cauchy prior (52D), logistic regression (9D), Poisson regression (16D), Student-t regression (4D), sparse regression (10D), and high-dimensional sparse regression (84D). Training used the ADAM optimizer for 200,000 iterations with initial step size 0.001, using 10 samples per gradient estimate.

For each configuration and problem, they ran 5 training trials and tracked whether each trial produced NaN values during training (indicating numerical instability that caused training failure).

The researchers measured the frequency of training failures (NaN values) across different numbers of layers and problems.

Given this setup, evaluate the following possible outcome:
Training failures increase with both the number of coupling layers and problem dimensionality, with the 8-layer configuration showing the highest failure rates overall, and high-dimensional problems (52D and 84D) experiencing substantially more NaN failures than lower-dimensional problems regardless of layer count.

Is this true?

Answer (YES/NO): NO